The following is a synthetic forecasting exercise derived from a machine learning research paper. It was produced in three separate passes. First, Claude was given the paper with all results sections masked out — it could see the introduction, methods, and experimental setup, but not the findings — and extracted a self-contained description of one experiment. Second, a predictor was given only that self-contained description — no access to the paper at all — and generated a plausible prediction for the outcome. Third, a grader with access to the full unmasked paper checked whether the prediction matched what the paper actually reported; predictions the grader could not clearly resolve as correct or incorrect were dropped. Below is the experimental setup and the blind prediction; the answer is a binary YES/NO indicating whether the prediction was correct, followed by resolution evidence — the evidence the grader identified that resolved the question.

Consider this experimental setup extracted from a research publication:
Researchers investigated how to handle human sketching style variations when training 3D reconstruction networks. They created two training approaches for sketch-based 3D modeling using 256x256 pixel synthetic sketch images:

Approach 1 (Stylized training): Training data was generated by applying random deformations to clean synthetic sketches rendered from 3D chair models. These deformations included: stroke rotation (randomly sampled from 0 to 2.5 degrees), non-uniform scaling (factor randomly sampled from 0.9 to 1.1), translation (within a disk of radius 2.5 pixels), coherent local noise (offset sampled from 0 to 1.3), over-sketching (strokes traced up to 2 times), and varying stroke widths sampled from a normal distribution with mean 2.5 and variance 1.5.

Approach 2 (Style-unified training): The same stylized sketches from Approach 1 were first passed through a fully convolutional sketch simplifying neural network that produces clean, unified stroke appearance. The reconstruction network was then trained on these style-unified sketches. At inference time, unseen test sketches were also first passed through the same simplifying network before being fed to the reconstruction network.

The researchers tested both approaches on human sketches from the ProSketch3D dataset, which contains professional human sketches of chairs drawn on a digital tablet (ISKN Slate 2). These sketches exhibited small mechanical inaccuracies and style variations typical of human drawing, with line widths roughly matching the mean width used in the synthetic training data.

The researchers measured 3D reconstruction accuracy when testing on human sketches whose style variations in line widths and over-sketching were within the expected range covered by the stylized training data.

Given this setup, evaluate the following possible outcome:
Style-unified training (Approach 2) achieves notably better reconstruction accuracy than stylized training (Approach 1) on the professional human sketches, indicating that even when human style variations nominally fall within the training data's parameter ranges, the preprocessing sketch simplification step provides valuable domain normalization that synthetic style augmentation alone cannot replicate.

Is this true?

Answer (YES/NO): NO